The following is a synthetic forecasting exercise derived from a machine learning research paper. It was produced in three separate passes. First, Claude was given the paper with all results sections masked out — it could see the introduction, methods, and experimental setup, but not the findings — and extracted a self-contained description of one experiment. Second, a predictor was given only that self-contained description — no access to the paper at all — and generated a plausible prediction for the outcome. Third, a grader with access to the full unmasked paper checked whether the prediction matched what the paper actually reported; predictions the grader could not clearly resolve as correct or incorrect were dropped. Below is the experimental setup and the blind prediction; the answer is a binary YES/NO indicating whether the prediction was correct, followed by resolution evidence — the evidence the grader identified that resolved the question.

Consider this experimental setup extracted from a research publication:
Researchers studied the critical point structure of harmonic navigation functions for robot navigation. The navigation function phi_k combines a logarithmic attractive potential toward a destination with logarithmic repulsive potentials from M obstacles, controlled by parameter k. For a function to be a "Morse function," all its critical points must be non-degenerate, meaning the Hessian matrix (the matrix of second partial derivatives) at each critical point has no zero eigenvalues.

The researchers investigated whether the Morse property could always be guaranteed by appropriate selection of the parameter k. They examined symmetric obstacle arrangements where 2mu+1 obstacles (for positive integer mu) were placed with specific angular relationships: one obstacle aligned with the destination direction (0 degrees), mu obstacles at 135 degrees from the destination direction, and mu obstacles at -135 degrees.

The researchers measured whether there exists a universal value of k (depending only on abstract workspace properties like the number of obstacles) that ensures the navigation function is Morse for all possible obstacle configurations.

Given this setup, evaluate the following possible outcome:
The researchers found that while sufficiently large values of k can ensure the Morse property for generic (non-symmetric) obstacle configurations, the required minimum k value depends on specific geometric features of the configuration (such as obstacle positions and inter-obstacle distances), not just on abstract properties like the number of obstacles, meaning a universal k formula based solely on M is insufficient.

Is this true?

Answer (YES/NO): NO